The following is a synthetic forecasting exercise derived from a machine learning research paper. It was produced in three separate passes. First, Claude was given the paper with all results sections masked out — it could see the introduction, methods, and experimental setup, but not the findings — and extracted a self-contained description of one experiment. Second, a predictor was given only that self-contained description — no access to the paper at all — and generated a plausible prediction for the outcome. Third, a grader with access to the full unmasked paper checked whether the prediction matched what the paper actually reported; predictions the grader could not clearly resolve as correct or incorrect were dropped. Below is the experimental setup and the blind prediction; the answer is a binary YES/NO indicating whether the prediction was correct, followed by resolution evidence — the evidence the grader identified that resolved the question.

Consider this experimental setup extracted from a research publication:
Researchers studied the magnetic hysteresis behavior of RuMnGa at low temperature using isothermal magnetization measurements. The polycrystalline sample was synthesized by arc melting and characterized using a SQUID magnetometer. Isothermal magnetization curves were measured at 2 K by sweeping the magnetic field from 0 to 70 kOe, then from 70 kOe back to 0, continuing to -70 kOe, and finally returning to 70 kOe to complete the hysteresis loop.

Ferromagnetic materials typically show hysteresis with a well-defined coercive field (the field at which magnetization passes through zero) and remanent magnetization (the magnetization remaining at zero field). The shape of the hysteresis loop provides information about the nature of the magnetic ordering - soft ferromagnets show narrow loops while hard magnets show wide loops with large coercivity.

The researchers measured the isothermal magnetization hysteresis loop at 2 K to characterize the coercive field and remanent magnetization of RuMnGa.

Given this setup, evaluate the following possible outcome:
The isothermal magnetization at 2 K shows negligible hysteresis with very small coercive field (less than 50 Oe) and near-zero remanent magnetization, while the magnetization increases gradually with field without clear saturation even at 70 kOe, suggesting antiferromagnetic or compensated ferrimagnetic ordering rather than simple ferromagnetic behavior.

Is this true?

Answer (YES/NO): NO